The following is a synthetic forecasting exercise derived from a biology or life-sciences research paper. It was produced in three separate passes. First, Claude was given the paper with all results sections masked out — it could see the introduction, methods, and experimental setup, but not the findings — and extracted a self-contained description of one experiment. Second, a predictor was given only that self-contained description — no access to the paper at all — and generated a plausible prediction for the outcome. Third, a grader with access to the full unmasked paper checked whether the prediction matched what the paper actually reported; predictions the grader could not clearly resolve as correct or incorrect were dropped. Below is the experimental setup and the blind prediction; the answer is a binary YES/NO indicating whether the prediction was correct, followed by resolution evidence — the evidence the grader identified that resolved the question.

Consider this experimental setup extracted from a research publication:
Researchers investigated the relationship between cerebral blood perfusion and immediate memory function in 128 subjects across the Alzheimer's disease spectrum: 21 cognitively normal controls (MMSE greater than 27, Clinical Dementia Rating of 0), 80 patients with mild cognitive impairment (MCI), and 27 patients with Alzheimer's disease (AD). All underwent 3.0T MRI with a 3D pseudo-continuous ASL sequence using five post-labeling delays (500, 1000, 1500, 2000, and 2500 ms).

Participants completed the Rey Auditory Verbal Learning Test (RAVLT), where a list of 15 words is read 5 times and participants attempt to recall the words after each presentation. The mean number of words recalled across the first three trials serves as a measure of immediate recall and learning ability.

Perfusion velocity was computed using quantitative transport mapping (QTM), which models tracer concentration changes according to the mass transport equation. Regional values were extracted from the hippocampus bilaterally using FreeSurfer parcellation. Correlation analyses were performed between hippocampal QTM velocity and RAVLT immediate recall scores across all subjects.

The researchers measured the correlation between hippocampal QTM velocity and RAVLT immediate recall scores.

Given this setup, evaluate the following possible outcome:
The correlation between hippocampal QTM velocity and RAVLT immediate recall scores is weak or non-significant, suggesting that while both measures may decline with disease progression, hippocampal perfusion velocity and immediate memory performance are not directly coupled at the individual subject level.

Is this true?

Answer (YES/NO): NO